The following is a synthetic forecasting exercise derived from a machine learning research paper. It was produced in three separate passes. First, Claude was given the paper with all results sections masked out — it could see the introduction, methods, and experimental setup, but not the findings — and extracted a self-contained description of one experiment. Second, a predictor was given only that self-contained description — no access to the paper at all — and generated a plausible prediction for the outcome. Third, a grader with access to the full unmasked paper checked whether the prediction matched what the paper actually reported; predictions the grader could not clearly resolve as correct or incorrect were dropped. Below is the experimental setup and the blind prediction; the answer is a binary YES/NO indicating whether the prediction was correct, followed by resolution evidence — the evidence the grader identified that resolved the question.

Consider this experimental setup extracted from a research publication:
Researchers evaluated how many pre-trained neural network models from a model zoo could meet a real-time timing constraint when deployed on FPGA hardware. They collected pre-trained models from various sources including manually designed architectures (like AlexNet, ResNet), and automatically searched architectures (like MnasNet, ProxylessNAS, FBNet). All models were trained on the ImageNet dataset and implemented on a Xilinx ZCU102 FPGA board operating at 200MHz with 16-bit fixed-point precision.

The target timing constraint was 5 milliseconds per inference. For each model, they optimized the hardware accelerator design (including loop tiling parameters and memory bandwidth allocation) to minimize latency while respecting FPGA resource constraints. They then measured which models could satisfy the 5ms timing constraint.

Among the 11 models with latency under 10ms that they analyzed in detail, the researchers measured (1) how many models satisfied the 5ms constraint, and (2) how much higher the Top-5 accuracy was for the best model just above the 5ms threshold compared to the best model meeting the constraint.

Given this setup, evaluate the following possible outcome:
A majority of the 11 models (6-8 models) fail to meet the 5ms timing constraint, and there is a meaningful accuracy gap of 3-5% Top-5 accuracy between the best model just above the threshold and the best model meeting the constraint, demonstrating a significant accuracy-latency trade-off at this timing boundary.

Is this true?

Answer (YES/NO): YES